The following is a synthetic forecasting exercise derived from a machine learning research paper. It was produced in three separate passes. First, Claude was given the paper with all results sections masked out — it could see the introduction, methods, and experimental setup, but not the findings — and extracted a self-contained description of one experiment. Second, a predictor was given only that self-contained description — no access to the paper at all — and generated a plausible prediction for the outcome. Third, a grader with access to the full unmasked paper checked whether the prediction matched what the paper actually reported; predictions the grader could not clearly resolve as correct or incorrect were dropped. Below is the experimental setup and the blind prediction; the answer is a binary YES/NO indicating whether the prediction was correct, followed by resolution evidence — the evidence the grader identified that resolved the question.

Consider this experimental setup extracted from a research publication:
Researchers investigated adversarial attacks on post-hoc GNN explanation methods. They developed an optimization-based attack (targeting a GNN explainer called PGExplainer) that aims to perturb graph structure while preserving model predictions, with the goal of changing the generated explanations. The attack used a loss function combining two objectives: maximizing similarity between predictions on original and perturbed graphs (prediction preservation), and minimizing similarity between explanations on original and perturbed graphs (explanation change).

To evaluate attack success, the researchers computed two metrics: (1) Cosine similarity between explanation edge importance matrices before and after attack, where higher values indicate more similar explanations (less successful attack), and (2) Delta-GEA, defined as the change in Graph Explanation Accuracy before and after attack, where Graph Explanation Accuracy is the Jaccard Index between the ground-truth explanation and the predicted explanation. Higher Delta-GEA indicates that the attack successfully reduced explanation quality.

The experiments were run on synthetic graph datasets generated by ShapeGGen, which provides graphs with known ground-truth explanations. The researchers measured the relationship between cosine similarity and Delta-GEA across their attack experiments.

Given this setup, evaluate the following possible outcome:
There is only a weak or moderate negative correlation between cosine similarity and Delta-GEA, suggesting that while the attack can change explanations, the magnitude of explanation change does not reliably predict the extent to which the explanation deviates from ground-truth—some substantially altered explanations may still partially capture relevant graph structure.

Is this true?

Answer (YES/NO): NO